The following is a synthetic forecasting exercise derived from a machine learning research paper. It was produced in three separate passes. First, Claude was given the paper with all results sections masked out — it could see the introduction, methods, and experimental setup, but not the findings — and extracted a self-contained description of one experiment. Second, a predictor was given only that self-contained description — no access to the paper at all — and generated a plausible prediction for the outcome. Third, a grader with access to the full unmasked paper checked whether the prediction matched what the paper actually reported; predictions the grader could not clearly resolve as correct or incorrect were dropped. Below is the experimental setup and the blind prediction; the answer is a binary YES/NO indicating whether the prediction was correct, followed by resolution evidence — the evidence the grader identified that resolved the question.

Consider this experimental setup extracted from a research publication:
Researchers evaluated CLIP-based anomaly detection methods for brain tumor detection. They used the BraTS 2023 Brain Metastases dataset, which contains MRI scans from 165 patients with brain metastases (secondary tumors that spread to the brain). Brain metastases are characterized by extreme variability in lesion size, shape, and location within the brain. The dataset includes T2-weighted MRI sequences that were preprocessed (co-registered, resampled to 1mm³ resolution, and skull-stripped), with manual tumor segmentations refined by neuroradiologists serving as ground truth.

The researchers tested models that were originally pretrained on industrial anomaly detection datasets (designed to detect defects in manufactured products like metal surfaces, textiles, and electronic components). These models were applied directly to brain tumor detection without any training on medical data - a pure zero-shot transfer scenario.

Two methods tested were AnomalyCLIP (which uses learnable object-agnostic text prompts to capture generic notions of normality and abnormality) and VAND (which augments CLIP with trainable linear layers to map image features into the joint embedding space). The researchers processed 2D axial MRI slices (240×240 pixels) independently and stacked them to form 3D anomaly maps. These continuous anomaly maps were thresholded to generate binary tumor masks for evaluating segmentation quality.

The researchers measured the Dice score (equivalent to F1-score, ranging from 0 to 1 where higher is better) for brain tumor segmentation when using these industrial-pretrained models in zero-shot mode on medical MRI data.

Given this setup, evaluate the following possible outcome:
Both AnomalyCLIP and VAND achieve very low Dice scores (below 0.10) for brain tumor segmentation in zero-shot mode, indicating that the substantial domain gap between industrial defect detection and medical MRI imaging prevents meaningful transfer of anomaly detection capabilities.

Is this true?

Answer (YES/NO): NO